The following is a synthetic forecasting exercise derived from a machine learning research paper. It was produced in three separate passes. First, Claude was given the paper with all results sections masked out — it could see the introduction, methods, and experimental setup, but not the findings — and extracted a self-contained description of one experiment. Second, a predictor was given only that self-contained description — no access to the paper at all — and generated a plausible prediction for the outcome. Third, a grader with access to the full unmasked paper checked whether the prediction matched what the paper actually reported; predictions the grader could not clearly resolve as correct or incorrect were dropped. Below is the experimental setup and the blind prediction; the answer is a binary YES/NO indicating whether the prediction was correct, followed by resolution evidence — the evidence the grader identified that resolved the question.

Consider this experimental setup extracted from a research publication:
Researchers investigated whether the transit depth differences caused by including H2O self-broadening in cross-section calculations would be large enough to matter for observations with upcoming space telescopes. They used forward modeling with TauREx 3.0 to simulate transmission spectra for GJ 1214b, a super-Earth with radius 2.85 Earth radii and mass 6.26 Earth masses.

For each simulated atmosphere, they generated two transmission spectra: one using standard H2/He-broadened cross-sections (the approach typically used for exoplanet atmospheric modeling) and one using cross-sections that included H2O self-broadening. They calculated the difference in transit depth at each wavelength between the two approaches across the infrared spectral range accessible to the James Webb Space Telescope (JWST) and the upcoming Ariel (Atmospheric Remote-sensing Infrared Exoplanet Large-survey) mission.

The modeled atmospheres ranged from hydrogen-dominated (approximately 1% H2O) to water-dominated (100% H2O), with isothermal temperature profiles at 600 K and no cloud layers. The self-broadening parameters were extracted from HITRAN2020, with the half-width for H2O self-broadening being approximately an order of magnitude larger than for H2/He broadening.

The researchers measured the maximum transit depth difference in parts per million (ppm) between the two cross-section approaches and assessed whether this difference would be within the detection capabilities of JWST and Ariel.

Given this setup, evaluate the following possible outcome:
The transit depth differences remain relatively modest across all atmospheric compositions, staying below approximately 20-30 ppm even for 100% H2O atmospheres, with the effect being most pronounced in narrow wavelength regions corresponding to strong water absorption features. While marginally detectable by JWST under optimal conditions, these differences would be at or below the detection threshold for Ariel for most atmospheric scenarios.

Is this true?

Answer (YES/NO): NO